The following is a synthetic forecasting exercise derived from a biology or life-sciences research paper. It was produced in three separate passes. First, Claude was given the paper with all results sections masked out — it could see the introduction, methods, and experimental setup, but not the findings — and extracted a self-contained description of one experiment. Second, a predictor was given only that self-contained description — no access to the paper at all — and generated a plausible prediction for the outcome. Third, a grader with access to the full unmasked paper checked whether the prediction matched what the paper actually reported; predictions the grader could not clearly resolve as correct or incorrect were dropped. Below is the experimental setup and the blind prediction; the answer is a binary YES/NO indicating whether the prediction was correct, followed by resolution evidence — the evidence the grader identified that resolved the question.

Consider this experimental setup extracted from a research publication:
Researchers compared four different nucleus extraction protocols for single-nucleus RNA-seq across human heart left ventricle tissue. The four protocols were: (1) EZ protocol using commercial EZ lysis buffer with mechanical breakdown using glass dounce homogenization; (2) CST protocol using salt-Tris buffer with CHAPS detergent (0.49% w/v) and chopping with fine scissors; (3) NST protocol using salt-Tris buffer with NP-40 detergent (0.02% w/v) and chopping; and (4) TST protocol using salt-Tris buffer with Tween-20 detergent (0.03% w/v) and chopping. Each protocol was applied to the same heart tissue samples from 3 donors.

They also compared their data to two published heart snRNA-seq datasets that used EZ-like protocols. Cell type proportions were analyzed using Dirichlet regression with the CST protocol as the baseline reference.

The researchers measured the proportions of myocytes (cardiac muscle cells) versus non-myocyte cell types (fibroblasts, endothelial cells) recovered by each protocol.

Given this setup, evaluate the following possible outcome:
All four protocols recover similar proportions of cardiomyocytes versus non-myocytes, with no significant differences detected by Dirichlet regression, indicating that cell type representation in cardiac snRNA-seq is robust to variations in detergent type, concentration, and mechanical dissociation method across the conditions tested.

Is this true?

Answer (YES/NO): NO